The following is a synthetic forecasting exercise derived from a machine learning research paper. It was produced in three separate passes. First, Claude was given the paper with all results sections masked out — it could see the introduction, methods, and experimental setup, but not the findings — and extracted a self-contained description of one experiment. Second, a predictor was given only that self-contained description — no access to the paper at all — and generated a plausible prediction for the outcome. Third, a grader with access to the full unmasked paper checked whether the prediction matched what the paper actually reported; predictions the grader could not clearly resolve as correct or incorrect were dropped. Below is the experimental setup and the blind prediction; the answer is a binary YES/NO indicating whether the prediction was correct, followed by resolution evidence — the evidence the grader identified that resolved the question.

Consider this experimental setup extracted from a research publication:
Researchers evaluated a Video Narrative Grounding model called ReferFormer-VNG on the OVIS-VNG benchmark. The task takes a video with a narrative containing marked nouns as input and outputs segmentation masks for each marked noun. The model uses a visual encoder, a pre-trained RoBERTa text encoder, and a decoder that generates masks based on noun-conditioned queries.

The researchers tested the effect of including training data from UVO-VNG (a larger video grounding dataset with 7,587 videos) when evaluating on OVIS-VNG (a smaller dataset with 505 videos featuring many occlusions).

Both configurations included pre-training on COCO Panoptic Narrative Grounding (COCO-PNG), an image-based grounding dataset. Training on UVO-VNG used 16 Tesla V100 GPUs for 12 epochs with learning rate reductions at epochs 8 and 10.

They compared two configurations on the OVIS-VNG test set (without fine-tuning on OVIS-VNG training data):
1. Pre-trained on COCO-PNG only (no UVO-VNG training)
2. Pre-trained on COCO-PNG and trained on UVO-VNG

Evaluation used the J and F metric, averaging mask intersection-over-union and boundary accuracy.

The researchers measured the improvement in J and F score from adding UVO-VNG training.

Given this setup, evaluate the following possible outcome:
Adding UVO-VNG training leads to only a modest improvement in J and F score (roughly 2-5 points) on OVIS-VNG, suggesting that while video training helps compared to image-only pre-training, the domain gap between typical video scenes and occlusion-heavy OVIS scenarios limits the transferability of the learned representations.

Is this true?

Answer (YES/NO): YES